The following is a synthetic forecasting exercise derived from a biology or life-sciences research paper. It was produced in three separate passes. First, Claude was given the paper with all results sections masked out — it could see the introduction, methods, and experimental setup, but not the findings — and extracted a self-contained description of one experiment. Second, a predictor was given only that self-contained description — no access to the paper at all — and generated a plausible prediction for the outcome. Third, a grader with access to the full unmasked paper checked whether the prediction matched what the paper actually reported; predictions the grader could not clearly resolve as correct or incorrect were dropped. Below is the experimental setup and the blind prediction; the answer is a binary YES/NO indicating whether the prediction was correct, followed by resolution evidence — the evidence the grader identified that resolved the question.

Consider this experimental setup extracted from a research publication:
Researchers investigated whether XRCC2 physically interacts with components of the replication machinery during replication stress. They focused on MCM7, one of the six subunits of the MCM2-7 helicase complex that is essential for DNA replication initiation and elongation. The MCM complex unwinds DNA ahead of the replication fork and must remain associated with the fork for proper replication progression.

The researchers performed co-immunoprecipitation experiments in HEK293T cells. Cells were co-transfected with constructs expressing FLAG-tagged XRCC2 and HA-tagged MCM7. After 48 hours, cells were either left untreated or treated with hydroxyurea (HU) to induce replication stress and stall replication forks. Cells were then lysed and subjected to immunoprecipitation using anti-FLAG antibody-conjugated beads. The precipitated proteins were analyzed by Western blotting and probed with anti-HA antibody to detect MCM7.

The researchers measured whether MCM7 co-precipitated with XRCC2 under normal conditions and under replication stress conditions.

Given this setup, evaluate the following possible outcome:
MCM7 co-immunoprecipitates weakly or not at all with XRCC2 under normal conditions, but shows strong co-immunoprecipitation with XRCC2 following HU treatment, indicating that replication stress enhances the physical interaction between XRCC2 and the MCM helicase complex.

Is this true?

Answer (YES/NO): NO